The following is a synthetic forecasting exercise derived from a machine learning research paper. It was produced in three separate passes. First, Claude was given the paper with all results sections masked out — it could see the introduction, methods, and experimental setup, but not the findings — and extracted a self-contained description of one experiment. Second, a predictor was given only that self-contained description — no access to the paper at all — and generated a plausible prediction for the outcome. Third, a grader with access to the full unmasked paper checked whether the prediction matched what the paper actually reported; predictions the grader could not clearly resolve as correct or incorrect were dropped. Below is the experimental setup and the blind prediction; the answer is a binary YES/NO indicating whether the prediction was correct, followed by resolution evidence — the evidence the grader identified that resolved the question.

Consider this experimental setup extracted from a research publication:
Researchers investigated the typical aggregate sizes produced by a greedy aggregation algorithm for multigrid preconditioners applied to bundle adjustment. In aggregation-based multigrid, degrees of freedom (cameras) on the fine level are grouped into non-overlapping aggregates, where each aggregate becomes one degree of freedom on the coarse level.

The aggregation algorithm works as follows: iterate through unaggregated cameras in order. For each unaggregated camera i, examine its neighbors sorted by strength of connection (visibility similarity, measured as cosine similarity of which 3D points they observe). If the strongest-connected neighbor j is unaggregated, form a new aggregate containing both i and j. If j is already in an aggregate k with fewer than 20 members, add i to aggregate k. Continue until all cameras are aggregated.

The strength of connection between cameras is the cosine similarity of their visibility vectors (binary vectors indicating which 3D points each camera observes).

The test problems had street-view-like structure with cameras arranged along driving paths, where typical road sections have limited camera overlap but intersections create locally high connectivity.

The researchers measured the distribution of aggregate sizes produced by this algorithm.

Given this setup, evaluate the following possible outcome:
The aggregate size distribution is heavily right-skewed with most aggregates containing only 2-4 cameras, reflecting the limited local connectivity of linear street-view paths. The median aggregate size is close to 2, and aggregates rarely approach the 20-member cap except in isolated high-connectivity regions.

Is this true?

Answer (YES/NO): NO